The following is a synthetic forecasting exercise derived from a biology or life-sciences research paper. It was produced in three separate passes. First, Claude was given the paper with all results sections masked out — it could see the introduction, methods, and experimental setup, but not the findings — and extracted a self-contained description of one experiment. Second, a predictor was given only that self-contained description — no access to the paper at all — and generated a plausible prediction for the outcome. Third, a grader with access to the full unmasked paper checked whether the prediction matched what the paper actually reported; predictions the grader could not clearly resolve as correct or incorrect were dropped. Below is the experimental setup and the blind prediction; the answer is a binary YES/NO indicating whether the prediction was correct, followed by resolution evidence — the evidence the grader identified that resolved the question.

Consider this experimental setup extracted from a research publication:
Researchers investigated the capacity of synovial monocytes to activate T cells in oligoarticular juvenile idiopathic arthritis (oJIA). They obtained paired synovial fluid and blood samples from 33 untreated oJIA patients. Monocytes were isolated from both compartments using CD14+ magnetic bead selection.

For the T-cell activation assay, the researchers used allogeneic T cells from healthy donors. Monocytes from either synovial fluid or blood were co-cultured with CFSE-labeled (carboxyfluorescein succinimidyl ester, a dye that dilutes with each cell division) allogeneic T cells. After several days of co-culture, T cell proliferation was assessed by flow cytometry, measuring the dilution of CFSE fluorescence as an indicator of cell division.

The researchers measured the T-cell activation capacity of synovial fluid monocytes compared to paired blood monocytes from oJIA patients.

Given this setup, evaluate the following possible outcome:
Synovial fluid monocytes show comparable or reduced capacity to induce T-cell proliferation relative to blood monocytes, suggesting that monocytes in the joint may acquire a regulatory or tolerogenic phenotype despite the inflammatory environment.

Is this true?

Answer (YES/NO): NO